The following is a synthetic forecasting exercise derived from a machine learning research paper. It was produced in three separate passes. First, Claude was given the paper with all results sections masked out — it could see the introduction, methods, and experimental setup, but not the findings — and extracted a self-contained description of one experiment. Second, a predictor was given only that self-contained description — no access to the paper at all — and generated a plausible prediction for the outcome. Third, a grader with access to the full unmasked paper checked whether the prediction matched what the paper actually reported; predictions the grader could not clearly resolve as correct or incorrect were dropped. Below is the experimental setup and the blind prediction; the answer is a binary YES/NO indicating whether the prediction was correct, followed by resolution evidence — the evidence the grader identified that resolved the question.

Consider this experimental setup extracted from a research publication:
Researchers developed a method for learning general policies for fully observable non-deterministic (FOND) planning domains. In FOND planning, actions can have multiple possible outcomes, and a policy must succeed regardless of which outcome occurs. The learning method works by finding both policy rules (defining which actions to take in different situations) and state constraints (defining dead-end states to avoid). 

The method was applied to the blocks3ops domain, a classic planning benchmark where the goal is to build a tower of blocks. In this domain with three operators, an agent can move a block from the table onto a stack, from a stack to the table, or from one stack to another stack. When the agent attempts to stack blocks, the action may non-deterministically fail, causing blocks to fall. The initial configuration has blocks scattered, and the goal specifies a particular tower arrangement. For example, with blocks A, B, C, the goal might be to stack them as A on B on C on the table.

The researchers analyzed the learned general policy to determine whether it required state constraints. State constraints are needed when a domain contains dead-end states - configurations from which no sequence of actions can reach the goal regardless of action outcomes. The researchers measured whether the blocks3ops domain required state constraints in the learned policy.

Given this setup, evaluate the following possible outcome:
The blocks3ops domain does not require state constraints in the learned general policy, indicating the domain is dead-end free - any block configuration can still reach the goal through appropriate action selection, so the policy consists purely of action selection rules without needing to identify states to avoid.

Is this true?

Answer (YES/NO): YES